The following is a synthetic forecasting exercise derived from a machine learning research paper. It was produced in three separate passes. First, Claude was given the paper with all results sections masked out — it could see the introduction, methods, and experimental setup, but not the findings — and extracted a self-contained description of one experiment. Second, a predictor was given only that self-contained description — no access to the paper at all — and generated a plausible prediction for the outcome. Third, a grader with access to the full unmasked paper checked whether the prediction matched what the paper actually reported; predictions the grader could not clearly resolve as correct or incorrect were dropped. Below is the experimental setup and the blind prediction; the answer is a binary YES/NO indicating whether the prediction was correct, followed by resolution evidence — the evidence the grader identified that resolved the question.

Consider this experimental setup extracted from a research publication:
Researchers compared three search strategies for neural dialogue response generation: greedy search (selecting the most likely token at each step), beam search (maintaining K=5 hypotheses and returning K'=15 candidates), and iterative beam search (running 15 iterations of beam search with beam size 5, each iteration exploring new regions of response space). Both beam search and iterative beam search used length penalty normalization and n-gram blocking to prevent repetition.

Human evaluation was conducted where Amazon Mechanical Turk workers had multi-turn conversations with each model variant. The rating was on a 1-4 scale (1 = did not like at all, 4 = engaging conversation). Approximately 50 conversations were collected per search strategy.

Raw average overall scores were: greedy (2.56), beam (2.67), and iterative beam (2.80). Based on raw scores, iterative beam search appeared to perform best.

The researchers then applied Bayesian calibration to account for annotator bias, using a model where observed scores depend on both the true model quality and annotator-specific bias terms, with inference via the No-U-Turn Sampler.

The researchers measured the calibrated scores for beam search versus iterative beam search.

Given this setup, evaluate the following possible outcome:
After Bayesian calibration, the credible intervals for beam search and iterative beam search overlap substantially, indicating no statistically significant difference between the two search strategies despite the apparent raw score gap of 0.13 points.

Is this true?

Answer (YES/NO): YES